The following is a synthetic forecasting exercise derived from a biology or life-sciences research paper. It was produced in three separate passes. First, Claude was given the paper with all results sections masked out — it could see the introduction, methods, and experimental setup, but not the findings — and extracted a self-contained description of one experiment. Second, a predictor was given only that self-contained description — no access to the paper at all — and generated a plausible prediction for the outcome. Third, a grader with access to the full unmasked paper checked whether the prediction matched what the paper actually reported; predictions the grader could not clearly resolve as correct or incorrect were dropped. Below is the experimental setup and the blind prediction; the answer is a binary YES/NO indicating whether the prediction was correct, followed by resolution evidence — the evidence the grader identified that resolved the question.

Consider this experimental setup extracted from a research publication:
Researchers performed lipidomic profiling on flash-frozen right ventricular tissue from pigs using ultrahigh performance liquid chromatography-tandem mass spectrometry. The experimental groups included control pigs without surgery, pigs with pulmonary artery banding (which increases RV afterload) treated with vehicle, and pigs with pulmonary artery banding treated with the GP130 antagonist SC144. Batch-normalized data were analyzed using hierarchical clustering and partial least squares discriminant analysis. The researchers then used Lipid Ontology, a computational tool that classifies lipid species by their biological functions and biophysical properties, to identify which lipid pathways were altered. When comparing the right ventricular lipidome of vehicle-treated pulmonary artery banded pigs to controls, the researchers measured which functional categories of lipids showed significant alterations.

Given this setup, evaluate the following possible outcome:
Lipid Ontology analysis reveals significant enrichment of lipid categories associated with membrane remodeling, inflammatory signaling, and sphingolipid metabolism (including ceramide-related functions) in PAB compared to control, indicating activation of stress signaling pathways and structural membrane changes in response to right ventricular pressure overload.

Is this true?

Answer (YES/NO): NO